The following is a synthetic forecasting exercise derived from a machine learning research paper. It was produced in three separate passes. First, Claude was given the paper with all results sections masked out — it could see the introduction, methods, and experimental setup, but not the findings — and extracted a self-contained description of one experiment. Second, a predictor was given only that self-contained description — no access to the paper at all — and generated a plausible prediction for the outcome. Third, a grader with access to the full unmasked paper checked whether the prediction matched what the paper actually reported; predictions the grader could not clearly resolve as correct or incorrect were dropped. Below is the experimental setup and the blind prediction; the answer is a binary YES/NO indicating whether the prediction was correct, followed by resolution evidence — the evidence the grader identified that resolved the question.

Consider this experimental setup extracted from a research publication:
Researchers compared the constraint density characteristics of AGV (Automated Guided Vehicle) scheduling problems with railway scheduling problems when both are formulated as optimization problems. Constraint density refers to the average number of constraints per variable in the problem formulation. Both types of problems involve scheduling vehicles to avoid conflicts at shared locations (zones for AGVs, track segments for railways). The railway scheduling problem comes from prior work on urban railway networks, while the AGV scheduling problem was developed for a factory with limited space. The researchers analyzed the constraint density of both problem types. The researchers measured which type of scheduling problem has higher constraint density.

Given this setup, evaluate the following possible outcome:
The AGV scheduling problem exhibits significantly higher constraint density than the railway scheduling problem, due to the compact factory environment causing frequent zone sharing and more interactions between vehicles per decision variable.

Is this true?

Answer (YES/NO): NO